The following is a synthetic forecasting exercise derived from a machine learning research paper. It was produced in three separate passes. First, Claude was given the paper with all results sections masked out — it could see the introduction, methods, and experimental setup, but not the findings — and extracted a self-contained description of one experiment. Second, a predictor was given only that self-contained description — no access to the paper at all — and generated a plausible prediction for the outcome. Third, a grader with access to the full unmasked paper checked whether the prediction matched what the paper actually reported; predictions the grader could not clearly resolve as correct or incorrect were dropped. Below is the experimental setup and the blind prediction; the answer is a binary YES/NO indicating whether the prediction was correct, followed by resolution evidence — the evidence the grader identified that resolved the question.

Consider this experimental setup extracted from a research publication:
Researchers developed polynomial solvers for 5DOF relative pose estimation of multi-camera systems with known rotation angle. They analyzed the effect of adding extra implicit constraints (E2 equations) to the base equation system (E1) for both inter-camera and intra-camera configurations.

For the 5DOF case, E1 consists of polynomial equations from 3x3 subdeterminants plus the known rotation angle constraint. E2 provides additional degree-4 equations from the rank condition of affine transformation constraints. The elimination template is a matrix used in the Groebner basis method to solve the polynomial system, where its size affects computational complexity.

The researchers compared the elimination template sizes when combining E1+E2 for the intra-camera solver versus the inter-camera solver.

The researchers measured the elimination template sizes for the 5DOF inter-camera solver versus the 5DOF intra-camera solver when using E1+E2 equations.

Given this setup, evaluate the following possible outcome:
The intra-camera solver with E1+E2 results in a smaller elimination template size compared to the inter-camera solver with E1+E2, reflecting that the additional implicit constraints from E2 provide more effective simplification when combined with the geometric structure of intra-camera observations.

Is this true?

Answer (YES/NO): YES